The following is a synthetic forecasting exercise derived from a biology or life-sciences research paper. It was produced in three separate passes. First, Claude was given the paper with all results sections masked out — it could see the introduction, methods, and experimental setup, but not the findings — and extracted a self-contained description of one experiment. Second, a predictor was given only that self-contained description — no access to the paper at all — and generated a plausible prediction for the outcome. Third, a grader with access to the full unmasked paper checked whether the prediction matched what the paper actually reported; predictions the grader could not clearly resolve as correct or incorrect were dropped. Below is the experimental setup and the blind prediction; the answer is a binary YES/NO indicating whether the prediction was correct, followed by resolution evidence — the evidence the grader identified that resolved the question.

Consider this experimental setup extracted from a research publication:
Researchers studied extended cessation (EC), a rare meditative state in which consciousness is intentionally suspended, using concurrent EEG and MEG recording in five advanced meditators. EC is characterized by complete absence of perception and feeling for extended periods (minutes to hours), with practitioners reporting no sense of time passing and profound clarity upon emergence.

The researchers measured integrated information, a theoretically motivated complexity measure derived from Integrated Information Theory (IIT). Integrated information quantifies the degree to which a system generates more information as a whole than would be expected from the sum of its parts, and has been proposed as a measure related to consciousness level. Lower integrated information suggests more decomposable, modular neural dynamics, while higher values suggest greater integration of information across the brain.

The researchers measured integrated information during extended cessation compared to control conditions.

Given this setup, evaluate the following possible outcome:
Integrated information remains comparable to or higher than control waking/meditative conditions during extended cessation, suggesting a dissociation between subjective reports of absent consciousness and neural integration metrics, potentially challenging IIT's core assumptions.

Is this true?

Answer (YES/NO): YES